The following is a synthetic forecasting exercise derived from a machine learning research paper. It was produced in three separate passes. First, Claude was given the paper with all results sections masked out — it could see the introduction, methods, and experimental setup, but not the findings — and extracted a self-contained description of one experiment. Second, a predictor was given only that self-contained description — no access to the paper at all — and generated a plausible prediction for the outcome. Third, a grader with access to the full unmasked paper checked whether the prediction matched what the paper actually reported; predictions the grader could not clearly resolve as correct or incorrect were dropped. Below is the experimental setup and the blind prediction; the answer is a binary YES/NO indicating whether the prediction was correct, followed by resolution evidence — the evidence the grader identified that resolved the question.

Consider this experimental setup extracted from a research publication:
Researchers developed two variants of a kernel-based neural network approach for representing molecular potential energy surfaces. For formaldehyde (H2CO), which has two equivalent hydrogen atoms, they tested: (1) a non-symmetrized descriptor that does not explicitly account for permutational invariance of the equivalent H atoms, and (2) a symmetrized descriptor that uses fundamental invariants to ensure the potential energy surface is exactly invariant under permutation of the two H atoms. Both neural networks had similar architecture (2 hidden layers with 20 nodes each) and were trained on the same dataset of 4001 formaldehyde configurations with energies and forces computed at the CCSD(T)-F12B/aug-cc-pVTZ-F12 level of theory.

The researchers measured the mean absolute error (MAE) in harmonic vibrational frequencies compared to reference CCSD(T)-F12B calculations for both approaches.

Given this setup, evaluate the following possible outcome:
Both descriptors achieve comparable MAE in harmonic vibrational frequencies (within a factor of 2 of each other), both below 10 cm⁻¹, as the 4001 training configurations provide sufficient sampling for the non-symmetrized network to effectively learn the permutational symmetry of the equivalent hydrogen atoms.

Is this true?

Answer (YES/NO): YES